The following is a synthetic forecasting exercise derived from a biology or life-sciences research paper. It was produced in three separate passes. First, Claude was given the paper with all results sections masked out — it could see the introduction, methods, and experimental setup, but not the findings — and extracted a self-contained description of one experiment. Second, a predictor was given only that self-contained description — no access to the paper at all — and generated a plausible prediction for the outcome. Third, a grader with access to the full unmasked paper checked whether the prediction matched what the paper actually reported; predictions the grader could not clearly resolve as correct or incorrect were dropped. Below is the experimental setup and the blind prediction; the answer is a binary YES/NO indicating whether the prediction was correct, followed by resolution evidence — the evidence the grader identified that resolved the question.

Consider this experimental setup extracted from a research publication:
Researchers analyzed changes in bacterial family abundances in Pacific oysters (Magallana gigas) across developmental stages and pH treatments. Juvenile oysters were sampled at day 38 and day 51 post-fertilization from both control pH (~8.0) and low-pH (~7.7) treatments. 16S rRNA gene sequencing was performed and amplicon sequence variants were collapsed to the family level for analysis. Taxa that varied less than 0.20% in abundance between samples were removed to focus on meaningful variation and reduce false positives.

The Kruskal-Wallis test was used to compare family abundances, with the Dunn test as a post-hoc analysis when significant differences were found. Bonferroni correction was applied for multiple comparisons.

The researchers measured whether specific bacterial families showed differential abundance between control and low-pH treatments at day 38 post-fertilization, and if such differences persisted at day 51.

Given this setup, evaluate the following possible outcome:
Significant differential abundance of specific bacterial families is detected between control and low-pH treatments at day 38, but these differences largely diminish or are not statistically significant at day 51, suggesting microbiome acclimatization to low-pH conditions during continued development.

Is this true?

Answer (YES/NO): YES